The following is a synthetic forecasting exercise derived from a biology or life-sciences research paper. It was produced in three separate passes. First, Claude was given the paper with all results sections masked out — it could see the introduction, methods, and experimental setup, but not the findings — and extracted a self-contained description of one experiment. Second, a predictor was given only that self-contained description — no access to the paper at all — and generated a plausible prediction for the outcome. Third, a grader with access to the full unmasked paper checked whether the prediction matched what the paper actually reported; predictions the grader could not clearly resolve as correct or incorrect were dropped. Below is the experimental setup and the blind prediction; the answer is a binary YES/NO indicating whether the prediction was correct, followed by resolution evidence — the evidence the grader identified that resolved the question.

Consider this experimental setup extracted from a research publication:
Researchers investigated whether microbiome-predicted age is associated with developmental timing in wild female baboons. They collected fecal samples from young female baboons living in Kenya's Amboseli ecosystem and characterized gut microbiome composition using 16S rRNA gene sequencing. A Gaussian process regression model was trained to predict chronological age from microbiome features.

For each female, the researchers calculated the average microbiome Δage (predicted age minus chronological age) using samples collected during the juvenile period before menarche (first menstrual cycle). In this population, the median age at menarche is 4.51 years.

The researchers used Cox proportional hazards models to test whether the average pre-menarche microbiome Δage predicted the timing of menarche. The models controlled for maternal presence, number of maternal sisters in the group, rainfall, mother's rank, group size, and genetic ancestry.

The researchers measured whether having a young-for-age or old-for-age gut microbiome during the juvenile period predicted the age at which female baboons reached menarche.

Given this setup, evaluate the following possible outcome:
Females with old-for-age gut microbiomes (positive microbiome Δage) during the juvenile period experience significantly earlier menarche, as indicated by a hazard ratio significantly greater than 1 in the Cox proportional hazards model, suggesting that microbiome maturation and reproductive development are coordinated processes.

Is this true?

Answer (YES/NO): NO